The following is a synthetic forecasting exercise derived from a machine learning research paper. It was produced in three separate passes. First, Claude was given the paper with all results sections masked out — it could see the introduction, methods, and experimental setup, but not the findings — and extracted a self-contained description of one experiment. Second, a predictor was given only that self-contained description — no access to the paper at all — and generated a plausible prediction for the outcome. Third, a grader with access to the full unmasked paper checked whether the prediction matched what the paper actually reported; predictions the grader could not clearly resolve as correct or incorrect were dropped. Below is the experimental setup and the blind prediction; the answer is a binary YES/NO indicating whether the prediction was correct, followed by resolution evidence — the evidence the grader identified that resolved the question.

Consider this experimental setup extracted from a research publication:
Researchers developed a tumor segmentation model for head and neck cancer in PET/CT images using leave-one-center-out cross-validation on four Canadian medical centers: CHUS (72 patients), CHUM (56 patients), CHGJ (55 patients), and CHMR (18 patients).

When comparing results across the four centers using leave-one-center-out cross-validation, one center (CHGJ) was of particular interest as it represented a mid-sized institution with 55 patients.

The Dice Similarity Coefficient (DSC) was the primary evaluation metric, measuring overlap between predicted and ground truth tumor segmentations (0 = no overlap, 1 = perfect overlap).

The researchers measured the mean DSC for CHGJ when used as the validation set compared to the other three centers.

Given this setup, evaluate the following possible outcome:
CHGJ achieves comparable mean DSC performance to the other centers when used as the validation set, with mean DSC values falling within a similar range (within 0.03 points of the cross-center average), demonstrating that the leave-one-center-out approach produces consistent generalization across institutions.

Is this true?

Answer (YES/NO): NO